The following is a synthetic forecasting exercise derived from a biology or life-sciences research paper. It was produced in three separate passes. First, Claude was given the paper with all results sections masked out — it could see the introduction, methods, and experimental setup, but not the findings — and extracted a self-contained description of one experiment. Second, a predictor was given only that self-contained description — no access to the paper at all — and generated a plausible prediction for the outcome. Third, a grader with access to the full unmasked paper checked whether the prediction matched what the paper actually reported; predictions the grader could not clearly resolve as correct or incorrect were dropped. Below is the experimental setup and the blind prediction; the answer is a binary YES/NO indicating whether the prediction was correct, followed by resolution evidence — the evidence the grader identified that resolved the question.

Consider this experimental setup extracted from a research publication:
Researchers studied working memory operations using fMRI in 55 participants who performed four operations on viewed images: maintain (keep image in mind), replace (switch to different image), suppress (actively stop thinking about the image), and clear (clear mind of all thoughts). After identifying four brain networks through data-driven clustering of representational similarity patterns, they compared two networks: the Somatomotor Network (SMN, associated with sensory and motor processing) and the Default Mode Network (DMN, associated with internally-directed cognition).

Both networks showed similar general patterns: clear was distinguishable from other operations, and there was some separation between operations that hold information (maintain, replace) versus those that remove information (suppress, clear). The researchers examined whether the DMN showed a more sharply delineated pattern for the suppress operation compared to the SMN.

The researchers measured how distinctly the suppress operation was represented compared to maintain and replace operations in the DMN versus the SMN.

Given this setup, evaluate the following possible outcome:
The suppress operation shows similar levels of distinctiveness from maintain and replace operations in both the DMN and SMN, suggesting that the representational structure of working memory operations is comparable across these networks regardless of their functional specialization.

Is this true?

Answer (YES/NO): NO